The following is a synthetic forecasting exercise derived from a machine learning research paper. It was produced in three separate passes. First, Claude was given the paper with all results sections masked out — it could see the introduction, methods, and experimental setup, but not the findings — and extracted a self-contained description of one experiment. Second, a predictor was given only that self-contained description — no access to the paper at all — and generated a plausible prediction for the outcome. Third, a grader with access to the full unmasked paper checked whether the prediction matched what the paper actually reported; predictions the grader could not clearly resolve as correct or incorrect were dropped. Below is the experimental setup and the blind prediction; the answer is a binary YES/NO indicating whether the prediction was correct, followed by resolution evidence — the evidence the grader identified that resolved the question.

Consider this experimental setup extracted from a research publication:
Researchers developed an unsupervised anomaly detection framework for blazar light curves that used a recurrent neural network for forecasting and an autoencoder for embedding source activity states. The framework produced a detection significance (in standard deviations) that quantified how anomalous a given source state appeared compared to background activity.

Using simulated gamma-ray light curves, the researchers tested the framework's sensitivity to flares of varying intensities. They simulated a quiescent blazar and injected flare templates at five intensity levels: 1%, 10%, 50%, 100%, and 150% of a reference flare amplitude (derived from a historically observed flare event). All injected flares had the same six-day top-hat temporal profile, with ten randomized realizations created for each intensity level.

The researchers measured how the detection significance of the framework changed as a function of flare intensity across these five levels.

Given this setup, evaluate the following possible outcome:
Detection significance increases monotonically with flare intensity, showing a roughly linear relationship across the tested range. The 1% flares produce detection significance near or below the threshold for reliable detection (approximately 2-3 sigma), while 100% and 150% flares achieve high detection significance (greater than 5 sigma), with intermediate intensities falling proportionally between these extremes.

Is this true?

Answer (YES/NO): NO